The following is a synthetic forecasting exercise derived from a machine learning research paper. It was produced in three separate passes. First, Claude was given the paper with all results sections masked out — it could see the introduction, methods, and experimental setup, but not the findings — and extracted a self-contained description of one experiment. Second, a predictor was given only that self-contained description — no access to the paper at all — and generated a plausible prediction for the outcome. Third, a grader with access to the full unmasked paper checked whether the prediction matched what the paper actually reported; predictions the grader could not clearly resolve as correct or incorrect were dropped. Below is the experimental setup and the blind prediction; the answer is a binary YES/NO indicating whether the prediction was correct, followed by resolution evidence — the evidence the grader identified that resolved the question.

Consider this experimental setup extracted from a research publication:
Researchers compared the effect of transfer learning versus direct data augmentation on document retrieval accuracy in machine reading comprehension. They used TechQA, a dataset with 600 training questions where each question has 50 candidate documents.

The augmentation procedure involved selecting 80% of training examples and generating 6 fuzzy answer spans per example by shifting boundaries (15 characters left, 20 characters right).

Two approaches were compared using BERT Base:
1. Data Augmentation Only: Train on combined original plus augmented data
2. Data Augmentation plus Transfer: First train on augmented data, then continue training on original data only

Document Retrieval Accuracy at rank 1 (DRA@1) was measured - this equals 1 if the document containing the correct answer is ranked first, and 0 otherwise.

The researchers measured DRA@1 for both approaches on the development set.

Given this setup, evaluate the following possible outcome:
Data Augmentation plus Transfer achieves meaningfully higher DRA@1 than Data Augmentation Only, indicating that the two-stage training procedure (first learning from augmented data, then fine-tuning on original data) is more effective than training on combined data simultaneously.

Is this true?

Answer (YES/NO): NO